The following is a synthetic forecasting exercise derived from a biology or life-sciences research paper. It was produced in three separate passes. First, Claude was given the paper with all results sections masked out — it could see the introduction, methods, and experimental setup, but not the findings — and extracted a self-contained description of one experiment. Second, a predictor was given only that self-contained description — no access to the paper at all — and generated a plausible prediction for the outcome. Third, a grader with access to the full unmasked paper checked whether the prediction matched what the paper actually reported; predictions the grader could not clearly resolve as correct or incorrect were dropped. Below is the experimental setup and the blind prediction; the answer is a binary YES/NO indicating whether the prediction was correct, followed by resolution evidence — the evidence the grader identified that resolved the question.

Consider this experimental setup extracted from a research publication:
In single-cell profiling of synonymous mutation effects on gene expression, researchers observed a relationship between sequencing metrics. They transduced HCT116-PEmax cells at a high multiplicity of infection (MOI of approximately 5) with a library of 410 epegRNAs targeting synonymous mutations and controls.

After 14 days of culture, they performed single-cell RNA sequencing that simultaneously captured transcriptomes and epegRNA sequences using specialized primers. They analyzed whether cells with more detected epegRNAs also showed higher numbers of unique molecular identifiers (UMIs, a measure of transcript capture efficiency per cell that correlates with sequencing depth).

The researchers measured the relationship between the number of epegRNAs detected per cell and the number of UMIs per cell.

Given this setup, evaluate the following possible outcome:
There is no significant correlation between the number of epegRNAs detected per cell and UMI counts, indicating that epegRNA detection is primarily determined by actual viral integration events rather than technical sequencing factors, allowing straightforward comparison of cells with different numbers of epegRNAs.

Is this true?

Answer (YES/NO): NO